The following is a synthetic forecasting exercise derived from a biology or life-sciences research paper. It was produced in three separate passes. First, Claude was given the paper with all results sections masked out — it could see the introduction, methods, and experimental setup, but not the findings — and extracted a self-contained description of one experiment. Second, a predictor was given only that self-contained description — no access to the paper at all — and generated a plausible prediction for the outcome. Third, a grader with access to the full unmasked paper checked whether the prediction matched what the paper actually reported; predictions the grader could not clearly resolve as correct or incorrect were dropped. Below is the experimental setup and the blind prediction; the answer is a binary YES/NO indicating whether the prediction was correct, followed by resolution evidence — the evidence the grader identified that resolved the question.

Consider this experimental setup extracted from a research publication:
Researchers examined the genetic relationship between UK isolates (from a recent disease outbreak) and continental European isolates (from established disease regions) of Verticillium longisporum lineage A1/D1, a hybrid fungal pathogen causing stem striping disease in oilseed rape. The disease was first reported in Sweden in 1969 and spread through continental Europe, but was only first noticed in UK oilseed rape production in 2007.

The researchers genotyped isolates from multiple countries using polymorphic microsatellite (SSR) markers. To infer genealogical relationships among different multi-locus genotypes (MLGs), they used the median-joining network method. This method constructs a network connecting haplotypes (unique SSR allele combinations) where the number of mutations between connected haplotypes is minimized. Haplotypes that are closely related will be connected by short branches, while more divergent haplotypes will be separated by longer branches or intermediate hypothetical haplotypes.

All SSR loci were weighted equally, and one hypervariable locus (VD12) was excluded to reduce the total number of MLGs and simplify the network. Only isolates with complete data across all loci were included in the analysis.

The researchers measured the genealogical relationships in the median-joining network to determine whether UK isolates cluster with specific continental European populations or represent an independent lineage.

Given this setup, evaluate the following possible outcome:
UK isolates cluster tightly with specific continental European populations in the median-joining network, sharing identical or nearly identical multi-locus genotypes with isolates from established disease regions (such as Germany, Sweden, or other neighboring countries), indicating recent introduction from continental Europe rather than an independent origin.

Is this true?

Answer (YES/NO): NO